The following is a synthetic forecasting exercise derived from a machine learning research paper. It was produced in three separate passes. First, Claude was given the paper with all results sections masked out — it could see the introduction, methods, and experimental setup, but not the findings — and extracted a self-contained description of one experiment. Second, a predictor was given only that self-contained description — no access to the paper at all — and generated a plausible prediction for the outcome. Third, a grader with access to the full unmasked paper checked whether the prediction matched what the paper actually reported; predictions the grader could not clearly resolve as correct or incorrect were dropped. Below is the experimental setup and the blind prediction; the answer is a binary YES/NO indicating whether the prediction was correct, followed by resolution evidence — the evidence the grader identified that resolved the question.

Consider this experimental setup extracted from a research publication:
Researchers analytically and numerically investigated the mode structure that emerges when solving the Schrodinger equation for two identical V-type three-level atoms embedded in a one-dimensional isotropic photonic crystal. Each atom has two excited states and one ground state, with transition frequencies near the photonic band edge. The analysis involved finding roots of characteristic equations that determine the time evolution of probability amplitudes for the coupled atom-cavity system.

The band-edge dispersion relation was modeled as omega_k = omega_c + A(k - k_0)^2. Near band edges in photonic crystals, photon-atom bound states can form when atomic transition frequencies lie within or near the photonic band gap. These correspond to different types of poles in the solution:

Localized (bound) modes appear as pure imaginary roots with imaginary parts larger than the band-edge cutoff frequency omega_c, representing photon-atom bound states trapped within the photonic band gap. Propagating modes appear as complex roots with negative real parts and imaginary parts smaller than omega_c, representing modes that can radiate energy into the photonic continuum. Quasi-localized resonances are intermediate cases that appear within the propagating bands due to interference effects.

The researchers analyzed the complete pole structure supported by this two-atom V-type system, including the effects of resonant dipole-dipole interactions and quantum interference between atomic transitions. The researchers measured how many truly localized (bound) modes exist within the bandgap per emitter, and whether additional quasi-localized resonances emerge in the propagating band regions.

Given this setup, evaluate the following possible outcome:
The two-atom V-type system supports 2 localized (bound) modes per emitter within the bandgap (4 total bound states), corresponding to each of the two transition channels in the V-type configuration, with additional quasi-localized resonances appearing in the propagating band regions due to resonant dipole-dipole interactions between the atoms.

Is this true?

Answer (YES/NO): NO